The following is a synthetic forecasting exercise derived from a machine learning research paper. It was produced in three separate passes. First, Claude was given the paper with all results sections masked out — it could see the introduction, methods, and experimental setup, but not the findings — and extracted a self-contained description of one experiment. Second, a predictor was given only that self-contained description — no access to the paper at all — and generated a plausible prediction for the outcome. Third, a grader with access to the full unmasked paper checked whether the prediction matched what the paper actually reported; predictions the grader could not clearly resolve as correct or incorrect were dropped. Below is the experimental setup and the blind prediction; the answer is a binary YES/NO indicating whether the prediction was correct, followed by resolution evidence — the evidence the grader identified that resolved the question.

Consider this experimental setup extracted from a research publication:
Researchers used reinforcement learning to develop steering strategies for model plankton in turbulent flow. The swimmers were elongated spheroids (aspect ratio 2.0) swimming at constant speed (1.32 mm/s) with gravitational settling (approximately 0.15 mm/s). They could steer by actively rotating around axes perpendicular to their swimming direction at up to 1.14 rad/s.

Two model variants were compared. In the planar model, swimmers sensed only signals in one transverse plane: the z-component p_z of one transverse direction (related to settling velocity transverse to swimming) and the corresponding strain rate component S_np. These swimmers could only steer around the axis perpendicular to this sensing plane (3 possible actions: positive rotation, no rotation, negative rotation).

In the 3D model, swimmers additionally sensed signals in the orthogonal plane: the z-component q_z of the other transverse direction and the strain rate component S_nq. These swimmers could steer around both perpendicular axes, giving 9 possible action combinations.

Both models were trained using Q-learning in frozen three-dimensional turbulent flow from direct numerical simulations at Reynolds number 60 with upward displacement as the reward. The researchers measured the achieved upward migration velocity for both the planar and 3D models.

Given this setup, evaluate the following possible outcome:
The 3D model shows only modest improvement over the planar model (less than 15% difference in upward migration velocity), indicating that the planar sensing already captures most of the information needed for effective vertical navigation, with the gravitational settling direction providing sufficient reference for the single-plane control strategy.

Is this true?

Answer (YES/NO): YES